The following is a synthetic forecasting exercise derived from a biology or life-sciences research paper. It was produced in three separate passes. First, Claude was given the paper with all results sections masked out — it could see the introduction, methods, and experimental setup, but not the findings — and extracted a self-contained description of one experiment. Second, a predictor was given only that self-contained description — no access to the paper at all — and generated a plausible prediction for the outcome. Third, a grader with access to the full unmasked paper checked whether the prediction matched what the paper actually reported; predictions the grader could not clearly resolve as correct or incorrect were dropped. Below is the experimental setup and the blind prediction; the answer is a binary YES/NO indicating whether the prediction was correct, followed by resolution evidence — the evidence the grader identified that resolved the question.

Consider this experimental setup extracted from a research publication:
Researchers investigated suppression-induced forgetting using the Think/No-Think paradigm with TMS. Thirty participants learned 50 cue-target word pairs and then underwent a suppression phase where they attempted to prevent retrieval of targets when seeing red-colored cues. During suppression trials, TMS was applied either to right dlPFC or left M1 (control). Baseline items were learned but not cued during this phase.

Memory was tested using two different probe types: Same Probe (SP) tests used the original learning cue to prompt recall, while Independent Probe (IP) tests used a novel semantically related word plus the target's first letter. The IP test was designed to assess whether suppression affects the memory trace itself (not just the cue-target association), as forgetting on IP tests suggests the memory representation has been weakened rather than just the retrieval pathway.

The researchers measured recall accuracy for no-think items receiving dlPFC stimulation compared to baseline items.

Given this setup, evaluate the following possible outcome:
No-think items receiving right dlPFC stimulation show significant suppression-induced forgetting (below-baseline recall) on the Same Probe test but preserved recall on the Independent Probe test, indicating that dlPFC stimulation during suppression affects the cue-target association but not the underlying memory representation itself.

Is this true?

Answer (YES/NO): NO